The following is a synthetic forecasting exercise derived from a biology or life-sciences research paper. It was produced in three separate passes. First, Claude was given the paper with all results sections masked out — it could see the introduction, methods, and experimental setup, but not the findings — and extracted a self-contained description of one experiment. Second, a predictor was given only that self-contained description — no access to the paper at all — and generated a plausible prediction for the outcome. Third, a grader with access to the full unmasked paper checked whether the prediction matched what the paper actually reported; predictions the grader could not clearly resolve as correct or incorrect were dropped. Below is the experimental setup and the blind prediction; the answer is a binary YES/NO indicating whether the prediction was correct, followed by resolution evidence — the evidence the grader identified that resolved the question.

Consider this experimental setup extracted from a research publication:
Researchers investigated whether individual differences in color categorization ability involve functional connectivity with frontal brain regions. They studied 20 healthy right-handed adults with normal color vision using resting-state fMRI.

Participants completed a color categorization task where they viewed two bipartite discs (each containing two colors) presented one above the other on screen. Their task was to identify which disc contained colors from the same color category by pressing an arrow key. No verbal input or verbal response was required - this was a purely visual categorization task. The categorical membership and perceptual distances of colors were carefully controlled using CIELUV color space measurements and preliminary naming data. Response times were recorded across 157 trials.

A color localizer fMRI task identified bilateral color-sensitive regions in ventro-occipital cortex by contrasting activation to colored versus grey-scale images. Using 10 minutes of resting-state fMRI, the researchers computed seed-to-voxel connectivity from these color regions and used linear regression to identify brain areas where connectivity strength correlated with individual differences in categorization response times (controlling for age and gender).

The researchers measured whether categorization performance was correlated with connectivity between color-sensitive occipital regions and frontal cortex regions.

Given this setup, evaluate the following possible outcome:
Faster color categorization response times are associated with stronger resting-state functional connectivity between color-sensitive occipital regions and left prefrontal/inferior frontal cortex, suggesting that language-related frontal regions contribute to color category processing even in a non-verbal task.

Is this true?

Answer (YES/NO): NO